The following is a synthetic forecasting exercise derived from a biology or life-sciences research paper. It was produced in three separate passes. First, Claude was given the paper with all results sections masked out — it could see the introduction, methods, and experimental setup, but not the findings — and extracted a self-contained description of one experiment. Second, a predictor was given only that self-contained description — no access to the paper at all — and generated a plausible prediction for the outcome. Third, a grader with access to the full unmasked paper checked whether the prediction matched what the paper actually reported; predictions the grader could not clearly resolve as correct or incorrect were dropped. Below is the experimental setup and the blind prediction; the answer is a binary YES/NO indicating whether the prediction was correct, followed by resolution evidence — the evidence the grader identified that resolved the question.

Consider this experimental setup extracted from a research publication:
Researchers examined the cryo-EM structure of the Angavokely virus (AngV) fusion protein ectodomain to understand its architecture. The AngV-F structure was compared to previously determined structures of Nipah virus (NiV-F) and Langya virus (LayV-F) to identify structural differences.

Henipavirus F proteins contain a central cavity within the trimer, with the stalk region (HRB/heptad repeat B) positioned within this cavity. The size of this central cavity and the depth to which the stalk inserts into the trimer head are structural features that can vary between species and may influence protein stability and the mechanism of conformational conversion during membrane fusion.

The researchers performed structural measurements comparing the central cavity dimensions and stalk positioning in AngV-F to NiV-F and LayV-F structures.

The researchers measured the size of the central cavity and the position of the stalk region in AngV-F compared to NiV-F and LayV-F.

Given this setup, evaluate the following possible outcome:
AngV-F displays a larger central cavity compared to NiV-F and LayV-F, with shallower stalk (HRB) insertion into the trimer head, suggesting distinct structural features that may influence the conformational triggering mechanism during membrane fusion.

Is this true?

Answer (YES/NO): YES